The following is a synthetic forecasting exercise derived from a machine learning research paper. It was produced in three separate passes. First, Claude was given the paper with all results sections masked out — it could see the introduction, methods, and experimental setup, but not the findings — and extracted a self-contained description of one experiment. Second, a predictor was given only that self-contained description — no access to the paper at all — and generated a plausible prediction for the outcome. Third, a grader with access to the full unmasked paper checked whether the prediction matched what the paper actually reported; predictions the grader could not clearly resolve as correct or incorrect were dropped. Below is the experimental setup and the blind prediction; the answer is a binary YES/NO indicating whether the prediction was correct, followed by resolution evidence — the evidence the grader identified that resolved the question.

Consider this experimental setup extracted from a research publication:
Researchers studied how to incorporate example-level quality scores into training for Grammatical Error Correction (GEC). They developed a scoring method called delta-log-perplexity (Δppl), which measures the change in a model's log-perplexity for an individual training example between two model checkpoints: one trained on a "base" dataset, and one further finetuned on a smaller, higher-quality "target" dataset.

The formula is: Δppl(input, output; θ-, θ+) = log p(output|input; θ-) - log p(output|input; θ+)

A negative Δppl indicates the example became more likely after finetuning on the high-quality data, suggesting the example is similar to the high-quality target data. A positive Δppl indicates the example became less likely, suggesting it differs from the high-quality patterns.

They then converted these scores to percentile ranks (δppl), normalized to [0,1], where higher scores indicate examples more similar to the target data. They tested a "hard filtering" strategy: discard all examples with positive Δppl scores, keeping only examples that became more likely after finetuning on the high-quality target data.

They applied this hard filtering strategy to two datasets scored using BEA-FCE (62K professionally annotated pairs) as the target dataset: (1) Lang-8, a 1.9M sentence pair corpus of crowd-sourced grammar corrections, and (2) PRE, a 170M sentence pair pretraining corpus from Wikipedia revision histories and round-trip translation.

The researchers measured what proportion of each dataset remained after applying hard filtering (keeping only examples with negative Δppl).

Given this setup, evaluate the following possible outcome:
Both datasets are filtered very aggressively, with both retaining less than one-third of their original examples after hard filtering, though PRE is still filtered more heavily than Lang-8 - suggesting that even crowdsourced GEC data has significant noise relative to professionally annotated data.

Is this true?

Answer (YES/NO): NO